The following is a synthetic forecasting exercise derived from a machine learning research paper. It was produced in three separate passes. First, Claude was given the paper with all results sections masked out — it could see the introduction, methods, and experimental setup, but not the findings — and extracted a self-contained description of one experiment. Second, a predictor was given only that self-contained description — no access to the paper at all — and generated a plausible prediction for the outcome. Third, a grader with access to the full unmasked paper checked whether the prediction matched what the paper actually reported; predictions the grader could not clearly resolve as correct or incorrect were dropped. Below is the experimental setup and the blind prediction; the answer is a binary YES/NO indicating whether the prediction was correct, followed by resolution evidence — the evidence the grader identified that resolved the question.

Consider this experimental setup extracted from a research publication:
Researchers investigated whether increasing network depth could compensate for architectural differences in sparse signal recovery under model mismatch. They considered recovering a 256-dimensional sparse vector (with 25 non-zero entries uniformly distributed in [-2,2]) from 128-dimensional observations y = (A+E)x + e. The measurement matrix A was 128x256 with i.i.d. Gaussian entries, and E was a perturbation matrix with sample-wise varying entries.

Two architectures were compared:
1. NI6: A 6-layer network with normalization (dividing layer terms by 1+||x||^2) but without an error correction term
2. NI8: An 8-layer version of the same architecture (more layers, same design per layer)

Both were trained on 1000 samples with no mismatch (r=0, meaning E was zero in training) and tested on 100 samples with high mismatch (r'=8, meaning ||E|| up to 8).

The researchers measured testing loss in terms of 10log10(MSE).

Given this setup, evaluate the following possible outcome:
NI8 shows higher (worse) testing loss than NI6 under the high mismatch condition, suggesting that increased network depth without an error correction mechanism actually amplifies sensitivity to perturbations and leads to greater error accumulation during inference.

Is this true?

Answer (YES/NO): NO